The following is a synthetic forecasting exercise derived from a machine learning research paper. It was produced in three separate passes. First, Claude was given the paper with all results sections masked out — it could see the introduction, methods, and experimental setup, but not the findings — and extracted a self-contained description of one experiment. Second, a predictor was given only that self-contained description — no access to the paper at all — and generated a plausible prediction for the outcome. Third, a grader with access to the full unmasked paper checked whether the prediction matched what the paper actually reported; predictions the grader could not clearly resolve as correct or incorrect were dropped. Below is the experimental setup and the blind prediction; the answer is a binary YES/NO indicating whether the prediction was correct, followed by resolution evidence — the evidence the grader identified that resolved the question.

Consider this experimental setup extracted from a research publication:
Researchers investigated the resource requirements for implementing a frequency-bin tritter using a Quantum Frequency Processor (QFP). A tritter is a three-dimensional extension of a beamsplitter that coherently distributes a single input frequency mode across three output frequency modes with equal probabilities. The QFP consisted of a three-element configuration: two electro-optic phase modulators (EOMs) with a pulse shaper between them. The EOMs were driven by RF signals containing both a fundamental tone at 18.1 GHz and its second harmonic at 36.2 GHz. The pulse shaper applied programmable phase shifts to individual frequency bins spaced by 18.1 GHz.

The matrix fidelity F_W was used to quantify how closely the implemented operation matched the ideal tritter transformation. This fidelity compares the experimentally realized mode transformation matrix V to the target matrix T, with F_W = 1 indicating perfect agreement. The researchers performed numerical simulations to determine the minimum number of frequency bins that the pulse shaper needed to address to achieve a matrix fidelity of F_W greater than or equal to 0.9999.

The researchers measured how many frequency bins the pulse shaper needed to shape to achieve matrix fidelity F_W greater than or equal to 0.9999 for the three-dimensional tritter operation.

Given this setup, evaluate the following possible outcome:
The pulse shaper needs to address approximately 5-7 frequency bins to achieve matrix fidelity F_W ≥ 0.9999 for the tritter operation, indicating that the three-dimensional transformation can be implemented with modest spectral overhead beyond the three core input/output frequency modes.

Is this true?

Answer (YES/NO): NO